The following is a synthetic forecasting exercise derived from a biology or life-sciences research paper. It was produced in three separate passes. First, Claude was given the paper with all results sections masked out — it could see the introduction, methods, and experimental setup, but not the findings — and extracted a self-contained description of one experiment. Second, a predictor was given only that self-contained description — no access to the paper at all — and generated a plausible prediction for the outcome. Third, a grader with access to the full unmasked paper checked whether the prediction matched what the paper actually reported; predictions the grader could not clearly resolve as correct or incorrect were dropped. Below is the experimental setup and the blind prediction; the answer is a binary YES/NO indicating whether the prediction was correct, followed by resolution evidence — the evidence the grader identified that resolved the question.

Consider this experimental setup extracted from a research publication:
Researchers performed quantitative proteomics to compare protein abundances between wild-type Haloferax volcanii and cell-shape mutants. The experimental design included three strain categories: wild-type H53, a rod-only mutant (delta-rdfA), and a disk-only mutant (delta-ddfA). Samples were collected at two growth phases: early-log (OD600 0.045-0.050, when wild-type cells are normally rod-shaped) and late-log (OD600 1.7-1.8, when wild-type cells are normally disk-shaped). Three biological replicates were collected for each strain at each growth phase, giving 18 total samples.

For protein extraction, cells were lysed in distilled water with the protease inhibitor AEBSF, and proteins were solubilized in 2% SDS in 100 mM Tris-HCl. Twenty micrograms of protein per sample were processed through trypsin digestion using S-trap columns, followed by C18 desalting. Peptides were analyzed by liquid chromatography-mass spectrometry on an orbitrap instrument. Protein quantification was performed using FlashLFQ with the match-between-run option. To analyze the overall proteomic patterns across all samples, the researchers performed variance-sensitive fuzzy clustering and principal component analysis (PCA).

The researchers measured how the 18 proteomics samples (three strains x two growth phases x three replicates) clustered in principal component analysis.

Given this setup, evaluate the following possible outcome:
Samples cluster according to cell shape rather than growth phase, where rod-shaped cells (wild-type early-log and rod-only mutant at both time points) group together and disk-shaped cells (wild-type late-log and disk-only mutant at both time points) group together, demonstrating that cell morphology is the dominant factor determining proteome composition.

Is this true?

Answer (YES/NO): NO